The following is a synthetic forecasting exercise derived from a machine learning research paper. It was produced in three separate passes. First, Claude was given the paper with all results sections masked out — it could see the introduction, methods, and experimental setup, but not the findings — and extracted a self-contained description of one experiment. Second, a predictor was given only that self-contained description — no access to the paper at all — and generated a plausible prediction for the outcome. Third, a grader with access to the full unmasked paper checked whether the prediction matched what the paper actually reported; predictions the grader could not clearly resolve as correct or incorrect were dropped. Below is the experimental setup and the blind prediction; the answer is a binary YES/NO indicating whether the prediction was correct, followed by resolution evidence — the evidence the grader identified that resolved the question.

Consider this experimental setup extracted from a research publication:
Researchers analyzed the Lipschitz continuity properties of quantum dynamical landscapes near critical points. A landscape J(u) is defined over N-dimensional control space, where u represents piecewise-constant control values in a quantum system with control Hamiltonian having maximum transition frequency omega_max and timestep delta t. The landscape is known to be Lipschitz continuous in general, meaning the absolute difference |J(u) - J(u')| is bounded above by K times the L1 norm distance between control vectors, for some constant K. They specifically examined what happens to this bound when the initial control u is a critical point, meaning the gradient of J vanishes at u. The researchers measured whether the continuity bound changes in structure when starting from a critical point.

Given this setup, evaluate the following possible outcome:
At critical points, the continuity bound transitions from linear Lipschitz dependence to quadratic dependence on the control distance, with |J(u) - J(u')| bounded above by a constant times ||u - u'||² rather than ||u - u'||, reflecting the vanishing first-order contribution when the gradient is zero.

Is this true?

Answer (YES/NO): YES